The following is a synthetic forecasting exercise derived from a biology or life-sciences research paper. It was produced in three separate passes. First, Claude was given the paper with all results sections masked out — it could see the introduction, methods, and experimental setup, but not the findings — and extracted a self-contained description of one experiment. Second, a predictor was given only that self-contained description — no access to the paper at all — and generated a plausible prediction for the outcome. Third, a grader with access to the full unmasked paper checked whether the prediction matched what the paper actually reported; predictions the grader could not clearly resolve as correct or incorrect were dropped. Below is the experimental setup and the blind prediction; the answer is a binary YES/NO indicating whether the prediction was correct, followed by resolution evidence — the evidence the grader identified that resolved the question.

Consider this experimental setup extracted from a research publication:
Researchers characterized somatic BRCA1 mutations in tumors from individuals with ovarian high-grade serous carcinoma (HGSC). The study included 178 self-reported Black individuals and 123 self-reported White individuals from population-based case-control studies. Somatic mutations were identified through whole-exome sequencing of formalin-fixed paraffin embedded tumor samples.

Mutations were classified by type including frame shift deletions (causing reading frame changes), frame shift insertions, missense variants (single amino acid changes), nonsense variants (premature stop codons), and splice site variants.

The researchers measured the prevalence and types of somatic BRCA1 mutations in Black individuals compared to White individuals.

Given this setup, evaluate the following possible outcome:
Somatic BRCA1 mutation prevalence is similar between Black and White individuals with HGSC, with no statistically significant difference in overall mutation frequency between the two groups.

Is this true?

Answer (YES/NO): YES